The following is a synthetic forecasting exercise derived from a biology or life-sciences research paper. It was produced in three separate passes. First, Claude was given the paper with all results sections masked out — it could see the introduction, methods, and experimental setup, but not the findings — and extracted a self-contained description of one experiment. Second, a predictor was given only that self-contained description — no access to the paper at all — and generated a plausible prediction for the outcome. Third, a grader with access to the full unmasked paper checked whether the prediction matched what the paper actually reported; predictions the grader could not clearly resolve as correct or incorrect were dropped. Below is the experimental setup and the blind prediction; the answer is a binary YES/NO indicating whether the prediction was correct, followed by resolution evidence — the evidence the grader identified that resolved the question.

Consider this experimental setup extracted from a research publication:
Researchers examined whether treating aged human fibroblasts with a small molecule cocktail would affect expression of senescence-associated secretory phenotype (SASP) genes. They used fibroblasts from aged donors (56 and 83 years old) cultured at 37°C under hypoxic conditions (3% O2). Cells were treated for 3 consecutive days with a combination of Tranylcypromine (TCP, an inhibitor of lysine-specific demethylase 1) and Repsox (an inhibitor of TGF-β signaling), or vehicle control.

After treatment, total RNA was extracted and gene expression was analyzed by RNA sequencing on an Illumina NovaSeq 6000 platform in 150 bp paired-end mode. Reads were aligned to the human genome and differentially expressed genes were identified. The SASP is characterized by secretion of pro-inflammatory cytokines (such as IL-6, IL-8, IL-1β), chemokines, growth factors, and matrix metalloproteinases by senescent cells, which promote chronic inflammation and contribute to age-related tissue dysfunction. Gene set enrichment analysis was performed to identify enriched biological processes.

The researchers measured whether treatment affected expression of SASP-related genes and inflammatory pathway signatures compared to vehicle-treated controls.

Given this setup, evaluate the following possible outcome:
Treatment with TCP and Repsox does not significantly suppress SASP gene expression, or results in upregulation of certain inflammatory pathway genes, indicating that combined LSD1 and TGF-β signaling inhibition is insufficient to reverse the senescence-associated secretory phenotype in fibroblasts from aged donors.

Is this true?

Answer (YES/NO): NO